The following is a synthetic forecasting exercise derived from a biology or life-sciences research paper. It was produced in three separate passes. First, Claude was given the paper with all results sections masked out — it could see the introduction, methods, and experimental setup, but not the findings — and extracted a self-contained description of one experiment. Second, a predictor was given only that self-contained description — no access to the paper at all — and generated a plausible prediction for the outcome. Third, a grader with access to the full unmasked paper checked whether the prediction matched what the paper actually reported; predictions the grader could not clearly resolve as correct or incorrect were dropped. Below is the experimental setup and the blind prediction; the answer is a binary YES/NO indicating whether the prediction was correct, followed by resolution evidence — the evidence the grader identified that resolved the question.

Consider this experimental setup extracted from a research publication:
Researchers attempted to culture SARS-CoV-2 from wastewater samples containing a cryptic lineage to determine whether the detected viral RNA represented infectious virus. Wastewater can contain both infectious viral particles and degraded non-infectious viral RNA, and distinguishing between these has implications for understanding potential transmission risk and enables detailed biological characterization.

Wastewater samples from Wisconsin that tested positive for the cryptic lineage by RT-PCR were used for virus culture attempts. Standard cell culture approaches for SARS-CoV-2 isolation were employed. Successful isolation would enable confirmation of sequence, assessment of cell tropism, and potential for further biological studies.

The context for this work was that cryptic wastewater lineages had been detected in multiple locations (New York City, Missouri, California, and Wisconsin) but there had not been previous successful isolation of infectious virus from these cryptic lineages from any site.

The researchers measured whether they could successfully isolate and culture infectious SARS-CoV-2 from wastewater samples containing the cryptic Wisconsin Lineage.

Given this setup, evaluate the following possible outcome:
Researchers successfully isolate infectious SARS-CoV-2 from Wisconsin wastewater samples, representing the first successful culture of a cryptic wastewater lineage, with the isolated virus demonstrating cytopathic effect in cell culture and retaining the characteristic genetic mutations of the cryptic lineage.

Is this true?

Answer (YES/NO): NO